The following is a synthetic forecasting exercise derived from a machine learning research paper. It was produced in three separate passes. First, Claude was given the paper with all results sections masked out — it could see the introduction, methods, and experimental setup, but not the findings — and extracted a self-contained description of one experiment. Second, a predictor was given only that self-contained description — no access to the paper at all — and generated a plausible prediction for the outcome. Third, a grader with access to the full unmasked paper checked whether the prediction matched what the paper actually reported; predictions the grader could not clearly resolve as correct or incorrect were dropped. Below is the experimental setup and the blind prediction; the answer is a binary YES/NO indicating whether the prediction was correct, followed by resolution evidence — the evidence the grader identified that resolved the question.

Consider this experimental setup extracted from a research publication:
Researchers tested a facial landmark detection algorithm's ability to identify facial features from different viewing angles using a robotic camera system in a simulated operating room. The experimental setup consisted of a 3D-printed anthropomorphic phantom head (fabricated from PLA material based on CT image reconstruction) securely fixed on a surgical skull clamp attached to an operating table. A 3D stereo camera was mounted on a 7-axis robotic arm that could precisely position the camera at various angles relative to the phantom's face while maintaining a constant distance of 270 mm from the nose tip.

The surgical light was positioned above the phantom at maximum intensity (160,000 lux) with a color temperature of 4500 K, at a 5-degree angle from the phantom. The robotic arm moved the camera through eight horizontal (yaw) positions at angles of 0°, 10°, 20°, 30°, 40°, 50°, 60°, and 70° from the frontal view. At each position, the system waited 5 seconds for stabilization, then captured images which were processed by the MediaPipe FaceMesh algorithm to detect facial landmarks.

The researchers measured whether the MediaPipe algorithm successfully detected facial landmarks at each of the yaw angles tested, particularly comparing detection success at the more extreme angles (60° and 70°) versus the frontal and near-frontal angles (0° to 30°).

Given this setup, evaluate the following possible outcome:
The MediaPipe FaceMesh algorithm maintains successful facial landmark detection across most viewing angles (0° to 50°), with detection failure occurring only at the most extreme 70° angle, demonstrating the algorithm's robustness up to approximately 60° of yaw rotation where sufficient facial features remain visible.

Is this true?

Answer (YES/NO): NO